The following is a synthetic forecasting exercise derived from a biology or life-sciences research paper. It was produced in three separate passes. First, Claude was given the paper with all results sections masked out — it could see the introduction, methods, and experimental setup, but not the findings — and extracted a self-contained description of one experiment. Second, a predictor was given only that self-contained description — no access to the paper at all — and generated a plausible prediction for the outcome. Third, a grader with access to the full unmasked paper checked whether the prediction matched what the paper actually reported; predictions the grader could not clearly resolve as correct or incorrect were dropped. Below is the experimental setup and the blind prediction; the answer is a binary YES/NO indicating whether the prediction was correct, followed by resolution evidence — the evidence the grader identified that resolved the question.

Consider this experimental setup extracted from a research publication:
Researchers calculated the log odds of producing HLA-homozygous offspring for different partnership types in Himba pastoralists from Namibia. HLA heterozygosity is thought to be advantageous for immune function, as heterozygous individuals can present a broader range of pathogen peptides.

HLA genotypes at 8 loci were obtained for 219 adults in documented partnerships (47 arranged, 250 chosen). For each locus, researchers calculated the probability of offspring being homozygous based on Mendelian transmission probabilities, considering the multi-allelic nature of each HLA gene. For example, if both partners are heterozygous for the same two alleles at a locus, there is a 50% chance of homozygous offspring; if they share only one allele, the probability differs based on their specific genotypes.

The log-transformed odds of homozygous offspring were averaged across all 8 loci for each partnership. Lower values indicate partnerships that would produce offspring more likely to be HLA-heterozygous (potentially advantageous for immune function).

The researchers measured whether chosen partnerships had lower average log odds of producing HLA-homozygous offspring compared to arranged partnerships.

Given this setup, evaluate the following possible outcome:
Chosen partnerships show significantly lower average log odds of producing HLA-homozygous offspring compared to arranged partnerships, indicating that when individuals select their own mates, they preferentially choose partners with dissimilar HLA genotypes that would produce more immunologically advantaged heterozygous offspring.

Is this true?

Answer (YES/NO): NO